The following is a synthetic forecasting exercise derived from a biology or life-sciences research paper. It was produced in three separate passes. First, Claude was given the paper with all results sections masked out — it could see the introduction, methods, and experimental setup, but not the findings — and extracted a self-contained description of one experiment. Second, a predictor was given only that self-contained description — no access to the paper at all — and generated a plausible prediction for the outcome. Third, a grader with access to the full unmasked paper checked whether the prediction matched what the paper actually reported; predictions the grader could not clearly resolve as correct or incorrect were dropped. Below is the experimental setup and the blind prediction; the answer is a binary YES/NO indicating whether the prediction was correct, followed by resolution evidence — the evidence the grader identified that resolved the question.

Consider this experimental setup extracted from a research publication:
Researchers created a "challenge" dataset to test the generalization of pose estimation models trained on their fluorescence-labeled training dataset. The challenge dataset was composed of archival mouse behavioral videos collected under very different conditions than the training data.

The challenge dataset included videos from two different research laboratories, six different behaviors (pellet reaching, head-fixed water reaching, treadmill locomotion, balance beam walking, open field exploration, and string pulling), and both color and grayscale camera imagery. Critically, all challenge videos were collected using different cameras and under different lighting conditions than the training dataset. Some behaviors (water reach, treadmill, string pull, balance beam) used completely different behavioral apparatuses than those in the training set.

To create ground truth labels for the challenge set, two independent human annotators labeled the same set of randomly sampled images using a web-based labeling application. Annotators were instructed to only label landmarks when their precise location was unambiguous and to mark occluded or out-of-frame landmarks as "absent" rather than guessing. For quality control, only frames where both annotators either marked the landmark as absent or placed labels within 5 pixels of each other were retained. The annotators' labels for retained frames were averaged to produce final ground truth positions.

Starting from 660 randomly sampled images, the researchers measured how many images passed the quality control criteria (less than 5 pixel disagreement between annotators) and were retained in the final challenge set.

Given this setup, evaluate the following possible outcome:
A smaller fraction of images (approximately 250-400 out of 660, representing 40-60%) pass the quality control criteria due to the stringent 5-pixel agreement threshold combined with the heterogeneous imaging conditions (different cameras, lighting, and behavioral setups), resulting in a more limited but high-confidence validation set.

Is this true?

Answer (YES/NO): NO